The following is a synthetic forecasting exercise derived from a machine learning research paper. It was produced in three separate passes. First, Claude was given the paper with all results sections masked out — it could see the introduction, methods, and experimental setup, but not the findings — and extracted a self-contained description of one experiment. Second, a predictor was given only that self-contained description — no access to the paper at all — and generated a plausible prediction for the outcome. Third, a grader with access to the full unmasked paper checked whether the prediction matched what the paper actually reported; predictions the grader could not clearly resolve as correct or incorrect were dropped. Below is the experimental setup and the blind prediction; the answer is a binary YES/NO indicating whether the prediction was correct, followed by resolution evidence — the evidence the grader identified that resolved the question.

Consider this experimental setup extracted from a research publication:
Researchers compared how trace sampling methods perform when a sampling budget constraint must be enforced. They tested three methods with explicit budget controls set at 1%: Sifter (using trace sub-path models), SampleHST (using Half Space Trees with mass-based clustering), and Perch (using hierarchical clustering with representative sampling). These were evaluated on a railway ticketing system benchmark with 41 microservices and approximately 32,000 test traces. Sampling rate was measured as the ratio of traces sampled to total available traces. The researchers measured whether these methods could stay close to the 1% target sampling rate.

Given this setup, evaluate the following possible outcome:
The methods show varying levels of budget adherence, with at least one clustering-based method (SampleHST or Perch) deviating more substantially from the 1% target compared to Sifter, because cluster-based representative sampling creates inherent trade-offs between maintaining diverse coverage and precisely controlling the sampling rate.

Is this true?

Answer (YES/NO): NO